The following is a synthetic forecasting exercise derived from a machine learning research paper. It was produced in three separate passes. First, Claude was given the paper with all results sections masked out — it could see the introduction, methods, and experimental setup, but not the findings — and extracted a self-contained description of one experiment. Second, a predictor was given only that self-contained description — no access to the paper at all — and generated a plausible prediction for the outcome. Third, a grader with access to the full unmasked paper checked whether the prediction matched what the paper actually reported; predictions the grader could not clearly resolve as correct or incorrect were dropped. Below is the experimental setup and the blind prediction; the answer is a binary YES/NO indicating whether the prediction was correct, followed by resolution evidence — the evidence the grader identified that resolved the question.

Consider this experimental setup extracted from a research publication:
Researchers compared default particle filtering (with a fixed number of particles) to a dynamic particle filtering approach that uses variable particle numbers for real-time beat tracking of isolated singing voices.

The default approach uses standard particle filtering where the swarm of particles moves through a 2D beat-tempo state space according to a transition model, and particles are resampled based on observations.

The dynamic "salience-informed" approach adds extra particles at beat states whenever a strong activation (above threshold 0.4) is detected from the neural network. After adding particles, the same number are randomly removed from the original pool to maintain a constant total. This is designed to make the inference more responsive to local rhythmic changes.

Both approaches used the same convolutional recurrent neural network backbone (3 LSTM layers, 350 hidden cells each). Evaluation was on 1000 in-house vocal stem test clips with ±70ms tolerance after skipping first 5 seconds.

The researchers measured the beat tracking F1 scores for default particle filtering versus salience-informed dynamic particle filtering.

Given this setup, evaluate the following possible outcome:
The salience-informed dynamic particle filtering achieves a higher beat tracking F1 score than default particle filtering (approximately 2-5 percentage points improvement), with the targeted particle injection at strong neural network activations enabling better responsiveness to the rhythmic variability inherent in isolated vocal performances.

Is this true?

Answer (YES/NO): YES